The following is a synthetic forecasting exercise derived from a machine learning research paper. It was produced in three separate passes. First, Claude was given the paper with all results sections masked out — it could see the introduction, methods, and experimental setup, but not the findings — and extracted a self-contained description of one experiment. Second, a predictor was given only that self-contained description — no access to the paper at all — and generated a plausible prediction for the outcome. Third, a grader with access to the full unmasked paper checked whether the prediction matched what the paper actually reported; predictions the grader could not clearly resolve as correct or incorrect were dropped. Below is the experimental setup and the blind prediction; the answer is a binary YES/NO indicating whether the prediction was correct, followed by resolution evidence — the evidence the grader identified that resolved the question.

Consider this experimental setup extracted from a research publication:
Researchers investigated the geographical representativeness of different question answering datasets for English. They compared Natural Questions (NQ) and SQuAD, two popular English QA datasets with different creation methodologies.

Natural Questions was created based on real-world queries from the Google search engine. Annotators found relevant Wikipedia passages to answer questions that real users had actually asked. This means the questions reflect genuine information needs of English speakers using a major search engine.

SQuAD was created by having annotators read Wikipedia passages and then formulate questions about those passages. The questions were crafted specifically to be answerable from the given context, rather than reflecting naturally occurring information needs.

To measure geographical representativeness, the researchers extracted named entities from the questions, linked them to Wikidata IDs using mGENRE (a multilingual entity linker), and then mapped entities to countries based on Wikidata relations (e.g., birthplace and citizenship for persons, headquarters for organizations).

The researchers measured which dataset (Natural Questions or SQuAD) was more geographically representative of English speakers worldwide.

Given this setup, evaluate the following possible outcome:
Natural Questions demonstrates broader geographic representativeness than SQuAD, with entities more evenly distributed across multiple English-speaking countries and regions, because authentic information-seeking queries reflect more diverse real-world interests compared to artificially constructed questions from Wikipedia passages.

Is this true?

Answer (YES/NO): YES